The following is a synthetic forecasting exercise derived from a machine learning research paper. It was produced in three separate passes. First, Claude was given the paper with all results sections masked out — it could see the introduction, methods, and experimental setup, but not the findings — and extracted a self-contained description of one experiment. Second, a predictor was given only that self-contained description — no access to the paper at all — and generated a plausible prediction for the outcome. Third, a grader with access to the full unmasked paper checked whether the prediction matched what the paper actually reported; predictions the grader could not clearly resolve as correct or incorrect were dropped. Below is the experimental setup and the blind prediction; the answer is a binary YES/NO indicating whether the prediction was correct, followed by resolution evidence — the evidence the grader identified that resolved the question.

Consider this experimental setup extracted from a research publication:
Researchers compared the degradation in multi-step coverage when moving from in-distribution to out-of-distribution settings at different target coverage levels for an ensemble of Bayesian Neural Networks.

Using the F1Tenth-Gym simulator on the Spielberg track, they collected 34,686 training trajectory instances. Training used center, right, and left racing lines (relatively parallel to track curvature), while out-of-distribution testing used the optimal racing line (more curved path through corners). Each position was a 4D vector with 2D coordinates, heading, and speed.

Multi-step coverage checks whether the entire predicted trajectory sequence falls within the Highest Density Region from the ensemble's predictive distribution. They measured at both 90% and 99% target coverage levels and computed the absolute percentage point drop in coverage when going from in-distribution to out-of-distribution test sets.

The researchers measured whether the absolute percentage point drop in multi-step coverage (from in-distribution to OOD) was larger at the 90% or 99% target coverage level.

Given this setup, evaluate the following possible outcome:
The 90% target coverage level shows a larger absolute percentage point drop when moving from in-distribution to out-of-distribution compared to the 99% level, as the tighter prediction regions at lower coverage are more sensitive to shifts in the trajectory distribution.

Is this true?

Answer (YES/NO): YES